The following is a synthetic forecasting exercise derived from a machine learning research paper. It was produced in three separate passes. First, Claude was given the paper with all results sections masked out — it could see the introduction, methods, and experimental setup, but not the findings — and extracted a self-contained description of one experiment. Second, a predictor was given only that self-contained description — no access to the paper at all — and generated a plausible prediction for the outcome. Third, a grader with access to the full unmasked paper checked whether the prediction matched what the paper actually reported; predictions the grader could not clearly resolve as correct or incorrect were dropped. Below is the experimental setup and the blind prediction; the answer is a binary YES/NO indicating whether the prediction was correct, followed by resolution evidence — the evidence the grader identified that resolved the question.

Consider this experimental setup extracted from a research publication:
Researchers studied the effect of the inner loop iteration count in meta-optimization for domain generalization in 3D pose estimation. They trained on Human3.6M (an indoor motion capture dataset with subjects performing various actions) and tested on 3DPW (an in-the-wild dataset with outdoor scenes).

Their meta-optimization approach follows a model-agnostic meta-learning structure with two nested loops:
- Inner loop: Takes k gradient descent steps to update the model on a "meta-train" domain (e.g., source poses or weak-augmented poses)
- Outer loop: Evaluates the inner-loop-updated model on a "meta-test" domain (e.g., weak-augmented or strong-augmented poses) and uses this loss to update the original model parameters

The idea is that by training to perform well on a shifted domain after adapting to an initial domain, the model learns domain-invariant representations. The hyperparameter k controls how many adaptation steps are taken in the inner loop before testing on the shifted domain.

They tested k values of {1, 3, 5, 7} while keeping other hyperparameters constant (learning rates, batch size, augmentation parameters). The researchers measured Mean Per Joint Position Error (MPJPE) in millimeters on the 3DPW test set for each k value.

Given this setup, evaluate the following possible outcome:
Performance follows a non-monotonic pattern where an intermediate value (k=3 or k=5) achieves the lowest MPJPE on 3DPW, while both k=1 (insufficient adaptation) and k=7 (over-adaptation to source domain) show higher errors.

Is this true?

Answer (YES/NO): NO